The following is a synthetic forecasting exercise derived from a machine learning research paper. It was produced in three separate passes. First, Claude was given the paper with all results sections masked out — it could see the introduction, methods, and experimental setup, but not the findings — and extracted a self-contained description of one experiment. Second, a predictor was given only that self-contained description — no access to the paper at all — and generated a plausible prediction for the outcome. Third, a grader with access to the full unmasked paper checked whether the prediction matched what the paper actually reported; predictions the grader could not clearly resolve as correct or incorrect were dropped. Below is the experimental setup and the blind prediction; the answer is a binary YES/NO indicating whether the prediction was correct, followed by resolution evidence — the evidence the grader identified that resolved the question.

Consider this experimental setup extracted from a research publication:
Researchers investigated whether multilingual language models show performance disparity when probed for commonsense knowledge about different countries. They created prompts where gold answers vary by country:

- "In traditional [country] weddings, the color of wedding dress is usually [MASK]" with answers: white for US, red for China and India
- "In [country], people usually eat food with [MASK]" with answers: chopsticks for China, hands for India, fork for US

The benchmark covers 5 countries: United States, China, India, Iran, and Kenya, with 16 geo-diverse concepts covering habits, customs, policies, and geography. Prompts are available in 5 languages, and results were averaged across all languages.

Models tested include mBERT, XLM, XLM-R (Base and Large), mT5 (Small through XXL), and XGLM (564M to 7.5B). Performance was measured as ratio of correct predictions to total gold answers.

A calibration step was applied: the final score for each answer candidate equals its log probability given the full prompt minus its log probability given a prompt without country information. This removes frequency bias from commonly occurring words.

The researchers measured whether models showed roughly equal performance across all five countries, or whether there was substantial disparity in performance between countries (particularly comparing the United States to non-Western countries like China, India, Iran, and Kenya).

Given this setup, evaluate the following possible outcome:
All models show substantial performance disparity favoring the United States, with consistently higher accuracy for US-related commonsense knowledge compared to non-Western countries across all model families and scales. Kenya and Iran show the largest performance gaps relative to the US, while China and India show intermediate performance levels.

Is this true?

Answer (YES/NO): NO